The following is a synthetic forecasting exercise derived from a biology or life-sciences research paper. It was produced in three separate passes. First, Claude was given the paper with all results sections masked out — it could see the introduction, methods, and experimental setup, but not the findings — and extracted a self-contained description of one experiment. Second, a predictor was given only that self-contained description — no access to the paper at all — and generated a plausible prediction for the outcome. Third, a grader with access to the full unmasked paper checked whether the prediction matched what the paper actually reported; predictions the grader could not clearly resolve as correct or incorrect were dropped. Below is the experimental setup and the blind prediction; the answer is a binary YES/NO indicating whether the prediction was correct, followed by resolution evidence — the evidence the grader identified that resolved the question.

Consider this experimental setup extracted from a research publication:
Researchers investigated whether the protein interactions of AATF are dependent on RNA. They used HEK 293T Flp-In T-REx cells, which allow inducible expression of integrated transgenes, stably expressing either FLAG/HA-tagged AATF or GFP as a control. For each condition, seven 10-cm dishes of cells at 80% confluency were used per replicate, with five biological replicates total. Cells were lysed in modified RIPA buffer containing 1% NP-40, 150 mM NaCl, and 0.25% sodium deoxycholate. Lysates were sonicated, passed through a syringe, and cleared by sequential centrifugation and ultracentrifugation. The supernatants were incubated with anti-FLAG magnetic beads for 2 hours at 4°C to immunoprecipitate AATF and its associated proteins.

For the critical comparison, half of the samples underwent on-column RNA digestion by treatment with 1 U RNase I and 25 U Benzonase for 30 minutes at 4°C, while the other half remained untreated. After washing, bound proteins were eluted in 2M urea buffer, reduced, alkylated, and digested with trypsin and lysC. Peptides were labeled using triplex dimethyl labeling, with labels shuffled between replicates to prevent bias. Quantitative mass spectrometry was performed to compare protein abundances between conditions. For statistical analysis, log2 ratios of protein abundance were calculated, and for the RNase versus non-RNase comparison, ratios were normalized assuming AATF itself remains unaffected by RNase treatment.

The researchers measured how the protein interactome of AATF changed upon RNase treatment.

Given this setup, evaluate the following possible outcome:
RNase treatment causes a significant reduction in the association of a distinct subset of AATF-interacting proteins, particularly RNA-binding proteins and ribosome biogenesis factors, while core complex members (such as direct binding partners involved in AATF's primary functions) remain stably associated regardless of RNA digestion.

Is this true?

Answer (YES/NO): NO